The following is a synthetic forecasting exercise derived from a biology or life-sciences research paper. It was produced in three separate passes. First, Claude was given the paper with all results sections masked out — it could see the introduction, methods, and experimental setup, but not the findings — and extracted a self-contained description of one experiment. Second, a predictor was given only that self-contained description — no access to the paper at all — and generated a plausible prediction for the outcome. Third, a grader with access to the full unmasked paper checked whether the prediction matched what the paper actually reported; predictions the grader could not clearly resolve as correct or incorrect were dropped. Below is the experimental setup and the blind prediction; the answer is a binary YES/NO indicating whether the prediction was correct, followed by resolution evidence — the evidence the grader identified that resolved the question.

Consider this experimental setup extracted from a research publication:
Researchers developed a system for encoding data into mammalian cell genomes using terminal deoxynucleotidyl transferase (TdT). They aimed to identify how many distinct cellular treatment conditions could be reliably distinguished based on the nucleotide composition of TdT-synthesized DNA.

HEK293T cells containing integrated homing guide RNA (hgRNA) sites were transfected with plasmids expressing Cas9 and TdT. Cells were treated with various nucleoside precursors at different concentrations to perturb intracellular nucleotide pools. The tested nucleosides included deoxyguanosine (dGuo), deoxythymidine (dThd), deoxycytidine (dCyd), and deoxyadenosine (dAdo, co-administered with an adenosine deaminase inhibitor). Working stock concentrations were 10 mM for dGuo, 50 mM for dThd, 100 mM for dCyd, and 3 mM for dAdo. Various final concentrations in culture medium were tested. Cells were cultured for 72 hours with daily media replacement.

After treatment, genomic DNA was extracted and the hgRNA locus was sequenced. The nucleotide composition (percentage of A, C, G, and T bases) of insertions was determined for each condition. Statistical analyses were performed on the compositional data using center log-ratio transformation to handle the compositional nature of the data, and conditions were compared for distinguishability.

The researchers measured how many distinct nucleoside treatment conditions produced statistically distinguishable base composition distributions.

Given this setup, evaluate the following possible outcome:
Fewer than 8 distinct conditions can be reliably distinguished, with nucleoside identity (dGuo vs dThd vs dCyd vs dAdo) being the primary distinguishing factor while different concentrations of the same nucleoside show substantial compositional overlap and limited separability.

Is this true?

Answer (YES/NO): NO